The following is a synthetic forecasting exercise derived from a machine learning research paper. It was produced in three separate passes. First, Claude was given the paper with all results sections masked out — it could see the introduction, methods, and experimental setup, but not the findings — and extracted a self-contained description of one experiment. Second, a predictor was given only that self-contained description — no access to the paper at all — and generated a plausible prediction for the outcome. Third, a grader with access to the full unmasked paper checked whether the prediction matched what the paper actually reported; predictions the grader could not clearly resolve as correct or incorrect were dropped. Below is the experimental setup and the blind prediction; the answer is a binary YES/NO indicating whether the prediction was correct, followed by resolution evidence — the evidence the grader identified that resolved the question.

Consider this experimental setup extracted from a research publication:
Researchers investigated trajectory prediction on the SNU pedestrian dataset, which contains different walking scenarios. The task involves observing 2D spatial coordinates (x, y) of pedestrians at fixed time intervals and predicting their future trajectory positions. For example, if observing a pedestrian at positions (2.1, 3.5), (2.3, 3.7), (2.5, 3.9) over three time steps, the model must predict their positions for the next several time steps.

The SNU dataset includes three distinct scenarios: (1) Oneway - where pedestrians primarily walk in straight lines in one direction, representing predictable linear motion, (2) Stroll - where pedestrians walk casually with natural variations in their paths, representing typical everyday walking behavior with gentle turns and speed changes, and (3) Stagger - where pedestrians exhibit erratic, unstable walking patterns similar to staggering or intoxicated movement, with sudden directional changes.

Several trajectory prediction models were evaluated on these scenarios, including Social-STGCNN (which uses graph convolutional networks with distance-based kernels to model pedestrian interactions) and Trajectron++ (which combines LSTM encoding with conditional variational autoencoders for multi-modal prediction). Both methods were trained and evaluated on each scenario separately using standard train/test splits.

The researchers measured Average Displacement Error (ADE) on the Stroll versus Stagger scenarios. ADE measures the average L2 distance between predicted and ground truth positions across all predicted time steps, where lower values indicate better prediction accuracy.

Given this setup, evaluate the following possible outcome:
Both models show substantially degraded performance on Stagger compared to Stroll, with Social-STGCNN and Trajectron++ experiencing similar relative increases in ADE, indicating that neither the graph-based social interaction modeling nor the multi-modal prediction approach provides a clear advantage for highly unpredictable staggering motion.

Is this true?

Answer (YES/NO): NO